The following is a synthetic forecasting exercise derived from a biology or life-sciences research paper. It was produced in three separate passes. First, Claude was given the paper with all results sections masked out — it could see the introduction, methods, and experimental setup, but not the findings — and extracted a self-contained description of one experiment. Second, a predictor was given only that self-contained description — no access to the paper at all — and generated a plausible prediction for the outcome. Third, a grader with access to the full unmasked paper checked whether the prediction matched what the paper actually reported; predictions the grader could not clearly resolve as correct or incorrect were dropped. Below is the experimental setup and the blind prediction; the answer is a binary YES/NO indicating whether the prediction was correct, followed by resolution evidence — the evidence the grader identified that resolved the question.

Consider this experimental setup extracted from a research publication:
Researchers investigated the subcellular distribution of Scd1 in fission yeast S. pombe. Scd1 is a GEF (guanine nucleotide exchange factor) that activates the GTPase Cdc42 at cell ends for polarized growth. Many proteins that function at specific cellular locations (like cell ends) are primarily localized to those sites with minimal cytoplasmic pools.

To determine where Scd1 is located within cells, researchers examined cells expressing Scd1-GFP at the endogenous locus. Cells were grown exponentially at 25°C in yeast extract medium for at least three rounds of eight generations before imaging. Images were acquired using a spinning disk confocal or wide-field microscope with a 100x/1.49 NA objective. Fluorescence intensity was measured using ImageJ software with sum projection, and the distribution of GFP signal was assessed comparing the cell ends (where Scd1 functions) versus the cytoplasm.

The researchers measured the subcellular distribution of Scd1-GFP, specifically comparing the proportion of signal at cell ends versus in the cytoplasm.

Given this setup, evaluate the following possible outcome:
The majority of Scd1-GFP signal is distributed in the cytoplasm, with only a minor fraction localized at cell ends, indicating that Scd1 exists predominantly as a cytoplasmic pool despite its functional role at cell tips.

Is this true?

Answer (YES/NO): NO